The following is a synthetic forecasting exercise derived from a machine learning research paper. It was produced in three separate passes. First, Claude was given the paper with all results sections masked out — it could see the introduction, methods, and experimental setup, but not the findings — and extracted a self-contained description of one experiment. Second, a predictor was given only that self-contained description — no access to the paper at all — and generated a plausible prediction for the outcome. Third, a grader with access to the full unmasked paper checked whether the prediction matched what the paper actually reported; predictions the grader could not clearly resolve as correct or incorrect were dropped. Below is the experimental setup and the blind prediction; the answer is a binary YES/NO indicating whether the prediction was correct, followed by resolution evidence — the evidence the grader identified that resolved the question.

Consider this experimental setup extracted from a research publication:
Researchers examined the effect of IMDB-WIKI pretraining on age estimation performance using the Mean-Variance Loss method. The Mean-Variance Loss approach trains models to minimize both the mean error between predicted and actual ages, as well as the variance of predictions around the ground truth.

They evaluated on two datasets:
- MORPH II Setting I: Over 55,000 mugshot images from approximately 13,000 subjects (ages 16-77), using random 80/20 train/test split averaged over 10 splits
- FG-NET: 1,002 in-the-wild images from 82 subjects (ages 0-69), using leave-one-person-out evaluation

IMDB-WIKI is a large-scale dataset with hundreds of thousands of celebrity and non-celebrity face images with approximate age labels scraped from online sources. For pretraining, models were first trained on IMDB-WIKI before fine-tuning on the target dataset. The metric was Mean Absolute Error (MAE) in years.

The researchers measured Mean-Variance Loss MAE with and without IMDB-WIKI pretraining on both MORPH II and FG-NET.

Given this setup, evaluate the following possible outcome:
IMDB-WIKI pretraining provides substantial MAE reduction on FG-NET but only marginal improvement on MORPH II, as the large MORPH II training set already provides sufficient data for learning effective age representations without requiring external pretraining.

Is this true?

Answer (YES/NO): YES